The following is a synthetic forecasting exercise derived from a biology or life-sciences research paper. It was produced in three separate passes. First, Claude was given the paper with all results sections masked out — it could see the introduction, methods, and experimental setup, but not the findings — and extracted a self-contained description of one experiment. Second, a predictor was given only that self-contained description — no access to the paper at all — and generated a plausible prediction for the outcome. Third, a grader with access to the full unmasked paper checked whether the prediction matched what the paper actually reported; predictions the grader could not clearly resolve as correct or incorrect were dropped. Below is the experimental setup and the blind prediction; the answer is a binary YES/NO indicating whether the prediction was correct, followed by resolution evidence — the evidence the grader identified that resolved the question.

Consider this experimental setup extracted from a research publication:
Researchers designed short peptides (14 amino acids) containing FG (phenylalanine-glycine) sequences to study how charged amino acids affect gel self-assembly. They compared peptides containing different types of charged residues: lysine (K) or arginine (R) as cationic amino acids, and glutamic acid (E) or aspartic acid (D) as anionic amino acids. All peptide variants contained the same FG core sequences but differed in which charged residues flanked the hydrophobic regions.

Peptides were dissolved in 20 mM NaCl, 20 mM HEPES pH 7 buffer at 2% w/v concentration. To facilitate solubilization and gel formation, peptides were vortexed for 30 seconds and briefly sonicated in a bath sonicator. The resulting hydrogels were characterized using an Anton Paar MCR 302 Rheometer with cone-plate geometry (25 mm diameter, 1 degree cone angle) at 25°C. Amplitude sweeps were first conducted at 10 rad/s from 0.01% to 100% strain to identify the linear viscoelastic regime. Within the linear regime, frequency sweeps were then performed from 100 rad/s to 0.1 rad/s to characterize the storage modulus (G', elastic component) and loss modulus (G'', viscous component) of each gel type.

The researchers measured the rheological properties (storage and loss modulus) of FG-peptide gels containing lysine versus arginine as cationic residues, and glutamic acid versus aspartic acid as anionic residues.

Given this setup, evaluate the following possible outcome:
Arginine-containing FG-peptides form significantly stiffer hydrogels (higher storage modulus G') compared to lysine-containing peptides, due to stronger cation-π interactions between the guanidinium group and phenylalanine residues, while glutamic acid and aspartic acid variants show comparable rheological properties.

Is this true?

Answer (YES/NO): NO